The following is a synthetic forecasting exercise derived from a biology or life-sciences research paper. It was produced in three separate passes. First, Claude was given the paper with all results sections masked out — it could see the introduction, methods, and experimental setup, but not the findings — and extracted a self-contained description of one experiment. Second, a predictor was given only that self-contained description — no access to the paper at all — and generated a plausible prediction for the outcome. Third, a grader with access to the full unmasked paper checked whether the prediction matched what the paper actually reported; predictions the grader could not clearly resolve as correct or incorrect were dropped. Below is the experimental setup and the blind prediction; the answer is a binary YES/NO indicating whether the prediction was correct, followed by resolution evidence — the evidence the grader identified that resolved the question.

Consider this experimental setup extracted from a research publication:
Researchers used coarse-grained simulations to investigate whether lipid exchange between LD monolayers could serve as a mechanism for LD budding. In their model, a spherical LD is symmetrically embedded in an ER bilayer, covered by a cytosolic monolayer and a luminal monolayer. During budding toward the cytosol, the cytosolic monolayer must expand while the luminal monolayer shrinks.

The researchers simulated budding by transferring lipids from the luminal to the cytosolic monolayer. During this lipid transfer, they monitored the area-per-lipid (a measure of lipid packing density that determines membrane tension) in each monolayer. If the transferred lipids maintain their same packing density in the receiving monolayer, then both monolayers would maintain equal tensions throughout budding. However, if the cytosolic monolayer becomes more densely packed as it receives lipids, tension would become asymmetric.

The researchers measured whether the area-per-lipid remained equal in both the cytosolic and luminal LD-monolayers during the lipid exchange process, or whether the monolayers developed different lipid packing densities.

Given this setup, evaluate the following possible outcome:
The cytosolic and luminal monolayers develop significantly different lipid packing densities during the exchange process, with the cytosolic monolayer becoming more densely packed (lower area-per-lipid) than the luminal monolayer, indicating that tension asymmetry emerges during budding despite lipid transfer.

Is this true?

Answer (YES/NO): NO